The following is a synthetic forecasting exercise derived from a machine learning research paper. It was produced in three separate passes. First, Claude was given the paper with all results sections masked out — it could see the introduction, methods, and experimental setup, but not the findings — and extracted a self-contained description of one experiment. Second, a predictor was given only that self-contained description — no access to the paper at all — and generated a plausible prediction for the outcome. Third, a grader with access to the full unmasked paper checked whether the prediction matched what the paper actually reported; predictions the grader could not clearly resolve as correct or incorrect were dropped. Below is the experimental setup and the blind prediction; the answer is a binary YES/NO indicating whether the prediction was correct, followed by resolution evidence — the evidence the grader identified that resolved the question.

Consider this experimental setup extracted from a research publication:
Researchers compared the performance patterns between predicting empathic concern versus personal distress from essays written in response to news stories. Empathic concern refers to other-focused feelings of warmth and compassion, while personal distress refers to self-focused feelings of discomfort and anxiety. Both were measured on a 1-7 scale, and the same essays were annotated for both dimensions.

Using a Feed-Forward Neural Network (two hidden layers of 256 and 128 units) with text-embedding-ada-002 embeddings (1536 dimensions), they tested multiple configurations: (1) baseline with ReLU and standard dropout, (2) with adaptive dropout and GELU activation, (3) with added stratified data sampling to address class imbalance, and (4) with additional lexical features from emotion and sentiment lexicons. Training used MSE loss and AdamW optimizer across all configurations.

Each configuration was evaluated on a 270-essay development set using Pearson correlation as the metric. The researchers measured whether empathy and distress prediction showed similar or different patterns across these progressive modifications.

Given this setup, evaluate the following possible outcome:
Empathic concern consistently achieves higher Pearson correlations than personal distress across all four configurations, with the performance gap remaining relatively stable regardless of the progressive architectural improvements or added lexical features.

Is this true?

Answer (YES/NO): NO